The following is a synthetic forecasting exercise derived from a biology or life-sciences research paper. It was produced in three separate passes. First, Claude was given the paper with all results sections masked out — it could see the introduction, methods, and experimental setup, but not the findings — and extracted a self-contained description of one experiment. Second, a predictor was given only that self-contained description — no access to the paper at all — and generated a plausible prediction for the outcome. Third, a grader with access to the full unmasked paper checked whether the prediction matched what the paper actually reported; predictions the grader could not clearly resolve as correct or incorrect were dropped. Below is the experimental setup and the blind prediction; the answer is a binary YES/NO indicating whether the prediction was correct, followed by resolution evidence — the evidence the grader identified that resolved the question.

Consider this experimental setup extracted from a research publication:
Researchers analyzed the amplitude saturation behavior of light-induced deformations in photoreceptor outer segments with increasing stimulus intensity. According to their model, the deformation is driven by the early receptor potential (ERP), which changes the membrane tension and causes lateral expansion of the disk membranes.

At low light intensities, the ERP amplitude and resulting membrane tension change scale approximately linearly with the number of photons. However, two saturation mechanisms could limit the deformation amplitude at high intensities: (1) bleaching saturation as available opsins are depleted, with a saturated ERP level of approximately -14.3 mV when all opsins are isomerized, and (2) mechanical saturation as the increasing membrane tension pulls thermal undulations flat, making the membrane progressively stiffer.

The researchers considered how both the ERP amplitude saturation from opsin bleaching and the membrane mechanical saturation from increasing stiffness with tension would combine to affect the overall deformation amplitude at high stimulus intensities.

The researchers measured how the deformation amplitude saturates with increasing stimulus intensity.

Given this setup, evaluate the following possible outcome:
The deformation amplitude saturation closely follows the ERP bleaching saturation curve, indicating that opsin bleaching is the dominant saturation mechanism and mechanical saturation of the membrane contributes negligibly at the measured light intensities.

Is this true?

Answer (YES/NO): NO